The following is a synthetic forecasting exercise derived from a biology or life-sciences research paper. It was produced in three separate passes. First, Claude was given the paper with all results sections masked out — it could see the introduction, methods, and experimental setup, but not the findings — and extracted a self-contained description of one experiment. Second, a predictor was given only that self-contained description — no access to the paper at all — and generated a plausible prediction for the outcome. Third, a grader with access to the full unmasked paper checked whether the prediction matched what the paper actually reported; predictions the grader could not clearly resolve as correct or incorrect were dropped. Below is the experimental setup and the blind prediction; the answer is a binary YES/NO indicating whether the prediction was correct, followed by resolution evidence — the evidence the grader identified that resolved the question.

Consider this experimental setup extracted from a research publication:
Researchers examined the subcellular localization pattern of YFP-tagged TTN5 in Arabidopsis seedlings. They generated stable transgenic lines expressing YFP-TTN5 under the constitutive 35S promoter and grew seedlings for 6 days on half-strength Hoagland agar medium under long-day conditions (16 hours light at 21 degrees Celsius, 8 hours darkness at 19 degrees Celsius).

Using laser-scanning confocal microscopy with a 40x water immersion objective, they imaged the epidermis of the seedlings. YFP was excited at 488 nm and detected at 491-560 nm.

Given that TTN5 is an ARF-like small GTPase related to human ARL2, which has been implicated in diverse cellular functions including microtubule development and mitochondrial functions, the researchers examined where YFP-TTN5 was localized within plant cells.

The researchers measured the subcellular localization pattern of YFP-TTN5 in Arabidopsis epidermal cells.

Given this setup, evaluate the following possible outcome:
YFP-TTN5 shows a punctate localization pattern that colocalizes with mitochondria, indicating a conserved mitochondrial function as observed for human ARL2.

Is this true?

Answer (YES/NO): NO